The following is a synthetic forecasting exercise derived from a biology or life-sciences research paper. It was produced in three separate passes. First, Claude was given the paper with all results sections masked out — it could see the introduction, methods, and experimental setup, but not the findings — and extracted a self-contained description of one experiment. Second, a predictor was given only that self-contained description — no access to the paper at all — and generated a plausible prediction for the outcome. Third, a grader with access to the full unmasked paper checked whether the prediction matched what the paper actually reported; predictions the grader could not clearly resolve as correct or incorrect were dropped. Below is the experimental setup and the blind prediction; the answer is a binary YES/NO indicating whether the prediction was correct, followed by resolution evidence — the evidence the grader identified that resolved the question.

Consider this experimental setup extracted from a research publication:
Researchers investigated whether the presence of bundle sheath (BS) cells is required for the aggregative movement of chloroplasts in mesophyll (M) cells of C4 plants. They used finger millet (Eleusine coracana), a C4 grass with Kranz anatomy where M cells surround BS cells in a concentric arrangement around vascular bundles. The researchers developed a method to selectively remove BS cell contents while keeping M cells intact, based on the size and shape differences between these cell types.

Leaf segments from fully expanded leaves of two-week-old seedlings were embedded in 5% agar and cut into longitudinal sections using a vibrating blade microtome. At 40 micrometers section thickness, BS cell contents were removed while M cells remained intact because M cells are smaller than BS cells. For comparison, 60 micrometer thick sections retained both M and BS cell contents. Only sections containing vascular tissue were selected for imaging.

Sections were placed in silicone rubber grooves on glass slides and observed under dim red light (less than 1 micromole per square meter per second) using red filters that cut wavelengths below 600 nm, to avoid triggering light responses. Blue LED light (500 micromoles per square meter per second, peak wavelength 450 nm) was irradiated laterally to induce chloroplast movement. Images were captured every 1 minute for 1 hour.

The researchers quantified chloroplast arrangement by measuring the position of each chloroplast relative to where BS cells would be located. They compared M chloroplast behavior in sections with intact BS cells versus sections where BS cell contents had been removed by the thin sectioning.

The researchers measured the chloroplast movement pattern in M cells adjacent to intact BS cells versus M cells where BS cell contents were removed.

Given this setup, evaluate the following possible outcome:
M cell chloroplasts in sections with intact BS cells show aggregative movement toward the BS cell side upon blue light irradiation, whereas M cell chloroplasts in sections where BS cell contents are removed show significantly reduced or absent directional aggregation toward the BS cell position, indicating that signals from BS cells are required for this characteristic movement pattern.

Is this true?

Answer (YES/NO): YES